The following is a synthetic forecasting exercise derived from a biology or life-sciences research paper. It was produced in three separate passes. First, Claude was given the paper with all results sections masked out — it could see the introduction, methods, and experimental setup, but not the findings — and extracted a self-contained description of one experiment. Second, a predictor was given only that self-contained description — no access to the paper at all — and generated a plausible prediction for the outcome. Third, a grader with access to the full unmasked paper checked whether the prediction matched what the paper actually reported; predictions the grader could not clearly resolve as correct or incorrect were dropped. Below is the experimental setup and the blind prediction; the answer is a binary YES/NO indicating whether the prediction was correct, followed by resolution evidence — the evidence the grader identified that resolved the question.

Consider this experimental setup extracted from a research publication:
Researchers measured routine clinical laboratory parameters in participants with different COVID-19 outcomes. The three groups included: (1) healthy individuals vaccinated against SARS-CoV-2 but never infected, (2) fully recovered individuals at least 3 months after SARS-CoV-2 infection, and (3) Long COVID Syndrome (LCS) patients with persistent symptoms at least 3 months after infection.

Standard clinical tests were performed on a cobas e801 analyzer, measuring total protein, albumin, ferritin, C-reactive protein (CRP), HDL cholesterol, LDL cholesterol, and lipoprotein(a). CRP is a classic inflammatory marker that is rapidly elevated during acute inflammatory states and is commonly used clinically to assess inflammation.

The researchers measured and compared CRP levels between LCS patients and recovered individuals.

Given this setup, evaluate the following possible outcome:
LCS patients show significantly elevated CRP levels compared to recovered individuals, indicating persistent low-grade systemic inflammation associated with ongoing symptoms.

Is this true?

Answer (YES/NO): NO